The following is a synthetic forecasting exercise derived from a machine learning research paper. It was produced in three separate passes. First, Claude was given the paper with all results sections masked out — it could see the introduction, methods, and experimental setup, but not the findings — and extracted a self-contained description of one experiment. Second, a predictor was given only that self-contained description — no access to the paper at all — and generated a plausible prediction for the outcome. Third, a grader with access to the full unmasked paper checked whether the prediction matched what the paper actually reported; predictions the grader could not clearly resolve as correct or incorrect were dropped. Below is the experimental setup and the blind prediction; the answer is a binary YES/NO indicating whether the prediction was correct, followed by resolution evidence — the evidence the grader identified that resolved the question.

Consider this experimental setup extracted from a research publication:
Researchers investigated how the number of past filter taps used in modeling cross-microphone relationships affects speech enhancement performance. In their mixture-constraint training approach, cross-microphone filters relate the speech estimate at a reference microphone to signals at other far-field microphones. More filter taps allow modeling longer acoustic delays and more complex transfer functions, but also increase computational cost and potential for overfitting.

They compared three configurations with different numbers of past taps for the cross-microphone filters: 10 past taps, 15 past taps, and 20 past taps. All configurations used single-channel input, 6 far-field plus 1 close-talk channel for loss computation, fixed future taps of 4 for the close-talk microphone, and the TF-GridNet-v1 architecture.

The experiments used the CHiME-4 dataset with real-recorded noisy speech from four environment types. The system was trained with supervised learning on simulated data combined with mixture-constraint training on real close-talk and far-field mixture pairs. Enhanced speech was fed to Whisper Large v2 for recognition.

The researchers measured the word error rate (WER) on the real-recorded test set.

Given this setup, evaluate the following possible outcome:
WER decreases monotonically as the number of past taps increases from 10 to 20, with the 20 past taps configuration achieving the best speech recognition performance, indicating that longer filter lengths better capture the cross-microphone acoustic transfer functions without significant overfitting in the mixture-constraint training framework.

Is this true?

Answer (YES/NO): YES